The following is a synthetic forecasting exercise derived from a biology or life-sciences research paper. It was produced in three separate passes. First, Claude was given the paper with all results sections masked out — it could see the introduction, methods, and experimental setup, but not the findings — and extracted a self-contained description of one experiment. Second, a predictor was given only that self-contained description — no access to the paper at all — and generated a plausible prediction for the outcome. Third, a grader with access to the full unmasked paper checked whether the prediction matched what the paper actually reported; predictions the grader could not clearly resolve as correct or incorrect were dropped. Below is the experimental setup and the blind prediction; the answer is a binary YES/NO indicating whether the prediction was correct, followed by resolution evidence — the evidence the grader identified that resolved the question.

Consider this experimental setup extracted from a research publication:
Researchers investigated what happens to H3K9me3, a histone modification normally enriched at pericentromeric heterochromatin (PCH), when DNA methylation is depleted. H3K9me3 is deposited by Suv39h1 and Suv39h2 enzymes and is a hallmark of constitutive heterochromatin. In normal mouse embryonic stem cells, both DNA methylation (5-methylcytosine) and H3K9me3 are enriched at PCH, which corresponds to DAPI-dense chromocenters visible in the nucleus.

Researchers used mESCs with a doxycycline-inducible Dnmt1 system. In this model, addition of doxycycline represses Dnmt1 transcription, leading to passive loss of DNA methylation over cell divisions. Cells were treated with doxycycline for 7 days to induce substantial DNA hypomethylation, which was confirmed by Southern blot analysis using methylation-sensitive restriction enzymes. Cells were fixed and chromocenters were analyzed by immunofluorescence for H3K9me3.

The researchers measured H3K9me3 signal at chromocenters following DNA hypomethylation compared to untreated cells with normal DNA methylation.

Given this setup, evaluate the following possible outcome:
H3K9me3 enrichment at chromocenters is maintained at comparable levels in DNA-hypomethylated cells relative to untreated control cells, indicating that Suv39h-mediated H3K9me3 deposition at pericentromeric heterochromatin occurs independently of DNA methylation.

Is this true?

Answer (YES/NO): YES